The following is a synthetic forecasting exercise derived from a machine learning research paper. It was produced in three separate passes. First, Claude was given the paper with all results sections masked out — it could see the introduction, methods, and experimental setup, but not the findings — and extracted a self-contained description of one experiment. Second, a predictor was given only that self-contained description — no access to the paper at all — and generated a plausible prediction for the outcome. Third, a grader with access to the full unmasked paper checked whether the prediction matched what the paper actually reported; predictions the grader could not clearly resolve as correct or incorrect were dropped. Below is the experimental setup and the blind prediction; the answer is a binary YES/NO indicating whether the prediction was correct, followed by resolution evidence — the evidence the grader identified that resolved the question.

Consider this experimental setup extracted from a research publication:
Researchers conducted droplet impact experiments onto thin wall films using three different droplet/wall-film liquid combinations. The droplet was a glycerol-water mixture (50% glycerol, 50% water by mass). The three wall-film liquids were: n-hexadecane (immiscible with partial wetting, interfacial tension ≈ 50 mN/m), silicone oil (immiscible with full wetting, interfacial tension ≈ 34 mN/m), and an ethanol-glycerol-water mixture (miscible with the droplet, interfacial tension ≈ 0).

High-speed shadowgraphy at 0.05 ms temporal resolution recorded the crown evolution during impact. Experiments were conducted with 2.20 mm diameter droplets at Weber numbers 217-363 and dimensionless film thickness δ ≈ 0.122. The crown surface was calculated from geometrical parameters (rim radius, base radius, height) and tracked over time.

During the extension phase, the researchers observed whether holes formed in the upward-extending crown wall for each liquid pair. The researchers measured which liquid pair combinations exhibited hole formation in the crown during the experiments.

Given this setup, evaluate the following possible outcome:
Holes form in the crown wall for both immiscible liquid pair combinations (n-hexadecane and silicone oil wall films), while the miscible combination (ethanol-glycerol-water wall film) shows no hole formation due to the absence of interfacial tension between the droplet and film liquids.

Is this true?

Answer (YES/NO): NO